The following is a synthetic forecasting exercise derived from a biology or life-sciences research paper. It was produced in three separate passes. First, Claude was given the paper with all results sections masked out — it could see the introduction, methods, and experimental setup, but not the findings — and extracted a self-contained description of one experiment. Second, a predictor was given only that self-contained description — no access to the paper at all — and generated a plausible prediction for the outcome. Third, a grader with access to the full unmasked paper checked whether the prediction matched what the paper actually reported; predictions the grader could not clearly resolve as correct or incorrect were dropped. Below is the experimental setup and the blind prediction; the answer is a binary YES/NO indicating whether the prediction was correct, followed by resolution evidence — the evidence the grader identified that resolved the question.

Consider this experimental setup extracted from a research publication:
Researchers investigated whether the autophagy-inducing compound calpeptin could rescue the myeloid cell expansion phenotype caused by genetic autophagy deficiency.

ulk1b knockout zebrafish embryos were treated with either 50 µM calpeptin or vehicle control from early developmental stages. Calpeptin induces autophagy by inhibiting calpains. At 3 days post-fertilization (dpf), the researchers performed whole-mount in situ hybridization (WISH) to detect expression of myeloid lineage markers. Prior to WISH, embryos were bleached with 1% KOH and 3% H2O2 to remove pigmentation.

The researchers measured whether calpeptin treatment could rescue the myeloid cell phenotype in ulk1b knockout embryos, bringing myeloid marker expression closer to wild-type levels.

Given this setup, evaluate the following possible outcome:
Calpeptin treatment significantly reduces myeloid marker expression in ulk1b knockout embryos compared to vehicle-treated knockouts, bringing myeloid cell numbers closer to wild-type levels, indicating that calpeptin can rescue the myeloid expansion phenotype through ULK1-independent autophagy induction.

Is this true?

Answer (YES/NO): NO